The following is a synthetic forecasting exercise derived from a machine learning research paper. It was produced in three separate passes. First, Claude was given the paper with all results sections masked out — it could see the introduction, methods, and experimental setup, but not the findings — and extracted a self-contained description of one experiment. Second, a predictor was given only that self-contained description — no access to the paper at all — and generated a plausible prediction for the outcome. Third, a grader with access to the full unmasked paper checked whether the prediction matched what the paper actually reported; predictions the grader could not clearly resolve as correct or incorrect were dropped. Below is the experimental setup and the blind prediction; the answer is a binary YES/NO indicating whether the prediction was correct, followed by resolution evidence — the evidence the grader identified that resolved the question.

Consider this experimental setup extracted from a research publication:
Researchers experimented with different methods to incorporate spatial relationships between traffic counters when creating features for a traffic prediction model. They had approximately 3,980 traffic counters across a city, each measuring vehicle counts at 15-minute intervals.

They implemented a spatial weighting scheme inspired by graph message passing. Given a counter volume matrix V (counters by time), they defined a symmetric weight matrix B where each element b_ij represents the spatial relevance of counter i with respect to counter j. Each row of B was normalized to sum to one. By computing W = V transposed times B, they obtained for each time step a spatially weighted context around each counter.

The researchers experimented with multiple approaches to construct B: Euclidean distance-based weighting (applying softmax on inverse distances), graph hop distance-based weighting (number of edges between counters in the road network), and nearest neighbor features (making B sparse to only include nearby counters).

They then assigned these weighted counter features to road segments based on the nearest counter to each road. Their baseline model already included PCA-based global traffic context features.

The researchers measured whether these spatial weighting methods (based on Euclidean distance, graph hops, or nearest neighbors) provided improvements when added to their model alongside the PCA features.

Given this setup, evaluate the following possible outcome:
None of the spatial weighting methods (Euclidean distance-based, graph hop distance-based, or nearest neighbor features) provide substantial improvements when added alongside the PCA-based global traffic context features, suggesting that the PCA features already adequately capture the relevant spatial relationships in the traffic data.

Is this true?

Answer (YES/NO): YES